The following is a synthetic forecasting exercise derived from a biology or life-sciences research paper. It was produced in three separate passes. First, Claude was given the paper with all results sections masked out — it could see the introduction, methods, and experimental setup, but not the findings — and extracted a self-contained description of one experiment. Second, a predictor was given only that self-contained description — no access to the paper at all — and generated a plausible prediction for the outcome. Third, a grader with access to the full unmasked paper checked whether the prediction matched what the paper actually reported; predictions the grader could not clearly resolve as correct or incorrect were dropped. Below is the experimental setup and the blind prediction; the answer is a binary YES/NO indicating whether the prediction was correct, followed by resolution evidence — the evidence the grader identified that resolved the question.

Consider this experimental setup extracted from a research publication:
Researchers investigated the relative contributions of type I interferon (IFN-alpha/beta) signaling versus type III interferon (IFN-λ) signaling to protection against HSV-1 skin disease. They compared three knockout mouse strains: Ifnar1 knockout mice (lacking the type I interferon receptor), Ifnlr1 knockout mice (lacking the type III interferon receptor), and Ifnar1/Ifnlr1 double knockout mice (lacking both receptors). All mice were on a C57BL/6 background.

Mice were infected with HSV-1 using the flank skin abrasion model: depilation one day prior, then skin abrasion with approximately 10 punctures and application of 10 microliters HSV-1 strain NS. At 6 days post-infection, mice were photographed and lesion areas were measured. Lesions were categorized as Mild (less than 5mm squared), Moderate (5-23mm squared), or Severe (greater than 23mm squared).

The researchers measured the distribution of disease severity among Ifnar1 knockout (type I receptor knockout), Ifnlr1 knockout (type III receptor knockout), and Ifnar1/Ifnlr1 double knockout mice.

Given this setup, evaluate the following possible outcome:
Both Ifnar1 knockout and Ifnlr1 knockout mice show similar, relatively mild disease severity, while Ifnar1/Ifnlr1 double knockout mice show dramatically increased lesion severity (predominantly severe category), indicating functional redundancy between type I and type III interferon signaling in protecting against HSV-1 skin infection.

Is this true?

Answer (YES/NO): NO